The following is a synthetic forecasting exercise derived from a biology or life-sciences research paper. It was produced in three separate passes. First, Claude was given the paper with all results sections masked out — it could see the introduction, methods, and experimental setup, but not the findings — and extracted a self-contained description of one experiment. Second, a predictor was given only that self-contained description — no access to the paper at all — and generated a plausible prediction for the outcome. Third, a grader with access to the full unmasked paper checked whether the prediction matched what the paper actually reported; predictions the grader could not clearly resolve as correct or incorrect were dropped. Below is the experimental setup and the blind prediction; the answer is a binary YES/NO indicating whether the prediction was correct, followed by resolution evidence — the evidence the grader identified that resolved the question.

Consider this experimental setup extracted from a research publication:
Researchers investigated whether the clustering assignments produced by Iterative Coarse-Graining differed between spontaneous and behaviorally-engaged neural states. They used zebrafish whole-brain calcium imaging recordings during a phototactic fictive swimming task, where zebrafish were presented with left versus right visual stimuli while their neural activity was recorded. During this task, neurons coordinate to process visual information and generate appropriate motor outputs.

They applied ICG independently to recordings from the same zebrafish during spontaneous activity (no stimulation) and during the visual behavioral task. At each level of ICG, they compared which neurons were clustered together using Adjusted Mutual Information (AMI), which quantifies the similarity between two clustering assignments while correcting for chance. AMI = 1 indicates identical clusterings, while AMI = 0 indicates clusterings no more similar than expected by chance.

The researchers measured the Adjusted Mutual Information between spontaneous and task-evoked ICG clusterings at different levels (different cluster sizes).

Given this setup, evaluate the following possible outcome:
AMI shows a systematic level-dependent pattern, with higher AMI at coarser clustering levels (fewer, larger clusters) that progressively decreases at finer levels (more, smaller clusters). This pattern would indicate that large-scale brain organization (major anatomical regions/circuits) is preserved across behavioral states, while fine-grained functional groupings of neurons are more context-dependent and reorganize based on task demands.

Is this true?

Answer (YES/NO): NO